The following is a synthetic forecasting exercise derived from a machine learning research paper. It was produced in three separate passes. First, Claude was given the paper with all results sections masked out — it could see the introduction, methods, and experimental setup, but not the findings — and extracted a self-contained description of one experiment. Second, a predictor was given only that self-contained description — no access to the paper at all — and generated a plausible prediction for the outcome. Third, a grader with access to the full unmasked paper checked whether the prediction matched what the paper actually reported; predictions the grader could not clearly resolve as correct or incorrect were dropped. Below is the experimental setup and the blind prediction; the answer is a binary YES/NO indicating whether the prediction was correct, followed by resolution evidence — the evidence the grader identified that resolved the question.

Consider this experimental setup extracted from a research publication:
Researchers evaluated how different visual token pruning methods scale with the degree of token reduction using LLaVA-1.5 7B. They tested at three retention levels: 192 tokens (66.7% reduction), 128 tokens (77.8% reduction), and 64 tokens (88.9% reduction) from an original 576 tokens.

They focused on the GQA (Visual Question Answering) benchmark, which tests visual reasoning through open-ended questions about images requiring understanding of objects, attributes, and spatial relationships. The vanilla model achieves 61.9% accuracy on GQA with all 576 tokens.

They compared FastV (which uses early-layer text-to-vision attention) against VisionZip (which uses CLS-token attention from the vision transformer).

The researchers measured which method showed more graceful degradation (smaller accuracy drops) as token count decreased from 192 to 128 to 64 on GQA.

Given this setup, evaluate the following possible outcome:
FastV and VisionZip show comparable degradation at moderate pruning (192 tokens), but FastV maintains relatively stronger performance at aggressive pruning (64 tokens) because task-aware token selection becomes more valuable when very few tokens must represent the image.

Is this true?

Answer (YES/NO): NO